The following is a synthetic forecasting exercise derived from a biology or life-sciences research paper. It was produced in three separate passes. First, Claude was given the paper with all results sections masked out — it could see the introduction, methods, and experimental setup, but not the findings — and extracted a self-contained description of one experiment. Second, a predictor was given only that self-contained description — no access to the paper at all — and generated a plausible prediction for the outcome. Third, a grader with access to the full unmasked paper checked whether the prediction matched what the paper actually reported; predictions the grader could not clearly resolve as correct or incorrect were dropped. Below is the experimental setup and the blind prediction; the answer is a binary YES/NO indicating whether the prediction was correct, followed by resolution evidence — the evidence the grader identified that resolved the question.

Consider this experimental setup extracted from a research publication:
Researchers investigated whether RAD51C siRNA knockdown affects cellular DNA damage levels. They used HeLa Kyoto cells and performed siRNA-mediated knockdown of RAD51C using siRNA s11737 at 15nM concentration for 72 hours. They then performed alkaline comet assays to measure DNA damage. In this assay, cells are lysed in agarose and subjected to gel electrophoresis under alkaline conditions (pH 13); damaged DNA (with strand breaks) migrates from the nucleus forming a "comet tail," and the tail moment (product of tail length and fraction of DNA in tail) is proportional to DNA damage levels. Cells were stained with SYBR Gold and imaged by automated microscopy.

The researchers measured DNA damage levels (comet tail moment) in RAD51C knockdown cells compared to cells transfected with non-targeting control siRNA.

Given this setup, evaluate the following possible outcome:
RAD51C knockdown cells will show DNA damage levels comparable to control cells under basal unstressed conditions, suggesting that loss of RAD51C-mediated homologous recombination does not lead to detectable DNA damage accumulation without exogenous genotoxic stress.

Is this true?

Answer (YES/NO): NO